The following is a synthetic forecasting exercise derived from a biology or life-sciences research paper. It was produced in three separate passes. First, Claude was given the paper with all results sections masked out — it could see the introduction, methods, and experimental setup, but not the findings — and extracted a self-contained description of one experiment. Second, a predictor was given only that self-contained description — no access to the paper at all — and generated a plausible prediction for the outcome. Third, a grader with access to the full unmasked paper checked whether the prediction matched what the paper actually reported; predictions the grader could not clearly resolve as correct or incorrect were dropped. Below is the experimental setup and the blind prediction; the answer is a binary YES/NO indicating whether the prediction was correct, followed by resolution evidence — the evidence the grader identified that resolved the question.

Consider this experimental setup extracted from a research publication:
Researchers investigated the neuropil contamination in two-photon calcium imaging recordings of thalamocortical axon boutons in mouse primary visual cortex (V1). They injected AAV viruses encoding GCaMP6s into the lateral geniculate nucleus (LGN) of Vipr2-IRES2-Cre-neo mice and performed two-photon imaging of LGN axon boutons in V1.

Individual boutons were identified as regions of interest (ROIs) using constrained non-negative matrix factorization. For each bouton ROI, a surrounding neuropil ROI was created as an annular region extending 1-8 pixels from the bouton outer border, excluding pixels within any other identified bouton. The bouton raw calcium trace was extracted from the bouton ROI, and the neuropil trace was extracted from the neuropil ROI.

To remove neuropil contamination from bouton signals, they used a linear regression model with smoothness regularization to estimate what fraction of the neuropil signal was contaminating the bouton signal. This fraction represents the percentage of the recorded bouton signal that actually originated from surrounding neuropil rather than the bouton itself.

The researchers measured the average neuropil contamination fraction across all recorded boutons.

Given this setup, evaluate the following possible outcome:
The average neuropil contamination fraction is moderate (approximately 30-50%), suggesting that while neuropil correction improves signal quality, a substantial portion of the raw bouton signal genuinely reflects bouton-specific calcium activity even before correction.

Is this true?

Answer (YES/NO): NO